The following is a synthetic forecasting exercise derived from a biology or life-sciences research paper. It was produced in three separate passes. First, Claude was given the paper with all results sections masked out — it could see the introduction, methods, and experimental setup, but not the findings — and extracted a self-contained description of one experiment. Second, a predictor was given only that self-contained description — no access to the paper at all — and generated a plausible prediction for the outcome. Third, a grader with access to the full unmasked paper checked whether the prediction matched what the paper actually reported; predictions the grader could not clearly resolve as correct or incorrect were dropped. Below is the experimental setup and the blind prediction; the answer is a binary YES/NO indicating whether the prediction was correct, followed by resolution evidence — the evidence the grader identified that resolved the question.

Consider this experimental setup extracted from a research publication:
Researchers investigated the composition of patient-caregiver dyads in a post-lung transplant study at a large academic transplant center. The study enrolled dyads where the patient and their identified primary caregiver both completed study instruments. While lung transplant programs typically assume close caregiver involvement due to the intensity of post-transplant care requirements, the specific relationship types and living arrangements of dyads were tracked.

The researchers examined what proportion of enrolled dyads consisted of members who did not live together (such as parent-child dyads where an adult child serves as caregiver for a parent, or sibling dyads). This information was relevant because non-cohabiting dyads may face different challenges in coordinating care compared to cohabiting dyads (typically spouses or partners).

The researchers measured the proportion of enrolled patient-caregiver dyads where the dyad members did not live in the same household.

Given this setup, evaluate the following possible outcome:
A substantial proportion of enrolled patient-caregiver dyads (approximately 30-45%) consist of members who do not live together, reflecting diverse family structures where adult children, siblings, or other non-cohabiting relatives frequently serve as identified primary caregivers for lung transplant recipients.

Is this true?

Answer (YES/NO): NO